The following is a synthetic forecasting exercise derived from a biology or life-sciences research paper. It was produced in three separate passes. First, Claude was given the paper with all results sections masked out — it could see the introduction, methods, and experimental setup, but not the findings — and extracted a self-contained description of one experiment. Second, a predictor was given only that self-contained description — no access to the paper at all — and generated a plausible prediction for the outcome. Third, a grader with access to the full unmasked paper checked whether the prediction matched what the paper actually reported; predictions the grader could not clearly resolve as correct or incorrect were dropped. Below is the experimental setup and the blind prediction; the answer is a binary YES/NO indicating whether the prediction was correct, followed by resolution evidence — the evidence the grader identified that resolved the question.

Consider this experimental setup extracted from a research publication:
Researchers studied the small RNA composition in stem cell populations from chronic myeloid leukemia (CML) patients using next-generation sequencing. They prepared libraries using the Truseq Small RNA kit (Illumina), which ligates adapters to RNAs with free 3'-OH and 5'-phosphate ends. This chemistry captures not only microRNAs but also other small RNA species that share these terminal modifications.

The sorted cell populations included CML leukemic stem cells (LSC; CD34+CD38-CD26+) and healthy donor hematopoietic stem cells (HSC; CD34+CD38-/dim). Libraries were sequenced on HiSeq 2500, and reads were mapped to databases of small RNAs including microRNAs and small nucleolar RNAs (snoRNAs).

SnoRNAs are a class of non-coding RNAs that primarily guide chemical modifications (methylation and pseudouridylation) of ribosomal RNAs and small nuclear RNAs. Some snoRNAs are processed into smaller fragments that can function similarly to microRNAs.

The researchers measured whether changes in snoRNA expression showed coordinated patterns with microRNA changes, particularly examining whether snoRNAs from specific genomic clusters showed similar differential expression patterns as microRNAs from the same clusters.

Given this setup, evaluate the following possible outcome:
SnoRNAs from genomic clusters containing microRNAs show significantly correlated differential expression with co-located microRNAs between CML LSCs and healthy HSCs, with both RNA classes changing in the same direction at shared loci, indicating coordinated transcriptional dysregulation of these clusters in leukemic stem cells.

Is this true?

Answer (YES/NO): YES